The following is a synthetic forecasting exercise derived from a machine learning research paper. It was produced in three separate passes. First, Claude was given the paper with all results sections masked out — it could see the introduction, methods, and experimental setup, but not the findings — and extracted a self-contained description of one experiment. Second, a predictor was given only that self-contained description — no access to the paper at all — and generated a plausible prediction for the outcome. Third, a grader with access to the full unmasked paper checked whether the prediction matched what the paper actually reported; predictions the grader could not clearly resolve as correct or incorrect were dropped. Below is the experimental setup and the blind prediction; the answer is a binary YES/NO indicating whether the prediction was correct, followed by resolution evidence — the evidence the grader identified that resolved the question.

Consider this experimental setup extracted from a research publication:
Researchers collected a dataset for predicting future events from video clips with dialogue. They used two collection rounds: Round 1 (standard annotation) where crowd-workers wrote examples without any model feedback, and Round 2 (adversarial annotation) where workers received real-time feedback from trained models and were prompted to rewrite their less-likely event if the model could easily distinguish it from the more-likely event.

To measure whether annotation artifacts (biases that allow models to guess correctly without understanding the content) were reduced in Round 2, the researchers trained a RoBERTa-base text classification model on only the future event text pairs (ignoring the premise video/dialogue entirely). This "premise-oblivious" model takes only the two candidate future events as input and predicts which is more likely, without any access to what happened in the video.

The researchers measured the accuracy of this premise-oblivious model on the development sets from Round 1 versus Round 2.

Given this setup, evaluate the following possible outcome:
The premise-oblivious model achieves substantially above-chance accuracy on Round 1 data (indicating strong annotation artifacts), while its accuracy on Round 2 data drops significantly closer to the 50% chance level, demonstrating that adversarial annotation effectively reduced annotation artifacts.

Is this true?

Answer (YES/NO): YES